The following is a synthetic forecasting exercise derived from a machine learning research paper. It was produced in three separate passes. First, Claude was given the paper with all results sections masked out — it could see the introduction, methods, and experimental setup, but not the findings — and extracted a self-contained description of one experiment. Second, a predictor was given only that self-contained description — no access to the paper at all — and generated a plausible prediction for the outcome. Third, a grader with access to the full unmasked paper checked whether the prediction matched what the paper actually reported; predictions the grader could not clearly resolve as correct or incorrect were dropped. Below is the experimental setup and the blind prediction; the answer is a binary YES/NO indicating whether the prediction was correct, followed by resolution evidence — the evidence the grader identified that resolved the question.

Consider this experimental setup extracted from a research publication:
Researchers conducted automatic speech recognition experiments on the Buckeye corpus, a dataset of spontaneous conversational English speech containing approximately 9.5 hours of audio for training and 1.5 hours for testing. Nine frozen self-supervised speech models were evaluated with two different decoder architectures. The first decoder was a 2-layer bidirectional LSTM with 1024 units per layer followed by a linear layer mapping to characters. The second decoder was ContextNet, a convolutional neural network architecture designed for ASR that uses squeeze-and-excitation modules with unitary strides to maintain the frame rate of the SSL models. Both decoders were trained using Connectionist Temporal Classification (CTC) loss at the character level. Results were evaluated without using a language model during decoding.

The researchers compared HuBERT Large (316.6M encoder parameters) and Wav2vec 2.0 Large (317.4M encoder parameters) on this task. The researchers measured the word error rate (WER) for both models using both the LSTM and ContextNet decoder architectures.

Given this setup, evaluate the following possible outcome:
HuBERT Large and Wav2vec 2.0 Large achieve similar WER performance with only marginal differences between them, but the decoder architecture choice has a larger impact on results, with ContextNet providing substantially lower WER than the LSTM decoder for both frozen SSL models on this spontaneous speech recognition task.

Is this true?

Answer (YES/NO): NO